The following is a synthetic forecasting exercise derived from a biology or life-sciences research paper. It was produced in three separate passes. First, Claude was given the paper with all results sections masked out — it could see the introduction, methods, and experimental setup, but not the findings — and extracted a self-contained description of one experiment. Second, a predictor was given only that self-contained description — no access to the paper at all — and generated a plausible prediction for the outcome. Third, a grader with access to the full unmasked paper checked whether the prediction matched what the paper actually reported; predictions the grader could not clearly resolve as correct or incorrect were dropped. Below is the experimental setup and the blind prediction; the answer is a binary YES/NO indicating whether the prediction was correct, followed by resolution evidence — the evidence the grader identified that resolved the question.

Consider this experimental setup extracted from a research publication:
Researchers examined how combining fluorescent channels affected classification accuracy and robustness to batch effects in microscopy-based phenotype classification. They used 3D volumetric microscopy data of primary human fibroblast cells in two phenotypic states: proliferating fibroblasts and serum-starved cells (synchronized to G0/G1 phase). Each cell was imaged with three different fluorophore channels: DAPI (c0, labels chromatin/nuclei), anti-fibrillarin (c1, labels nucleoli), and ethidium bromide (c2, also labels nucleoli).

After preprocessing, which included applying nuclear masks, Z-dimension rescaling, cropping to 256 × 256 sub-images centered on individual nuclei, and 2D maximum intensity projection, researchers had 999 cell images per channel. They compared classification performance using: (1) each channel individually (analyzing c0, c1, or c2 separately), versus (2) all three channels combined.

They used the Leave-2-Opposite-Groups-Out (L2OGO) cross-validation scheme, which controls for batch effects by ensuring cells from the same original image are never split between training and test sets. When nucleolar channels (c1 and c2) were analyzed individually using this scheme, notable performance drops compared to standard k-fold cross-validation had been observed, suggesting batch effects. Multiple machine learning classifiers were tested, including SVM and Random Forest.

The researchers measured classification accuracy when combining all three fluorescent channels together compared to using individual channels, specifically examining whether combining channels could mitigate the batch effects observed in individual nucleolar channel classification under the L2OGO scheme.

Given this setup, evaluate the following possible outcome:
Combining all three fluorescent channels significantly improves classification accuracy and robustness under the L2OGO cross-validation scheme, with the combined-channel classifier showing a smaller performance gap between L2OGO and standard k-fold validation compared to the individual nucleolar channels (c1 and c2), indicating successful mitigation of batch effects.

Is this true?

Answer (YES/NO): YES